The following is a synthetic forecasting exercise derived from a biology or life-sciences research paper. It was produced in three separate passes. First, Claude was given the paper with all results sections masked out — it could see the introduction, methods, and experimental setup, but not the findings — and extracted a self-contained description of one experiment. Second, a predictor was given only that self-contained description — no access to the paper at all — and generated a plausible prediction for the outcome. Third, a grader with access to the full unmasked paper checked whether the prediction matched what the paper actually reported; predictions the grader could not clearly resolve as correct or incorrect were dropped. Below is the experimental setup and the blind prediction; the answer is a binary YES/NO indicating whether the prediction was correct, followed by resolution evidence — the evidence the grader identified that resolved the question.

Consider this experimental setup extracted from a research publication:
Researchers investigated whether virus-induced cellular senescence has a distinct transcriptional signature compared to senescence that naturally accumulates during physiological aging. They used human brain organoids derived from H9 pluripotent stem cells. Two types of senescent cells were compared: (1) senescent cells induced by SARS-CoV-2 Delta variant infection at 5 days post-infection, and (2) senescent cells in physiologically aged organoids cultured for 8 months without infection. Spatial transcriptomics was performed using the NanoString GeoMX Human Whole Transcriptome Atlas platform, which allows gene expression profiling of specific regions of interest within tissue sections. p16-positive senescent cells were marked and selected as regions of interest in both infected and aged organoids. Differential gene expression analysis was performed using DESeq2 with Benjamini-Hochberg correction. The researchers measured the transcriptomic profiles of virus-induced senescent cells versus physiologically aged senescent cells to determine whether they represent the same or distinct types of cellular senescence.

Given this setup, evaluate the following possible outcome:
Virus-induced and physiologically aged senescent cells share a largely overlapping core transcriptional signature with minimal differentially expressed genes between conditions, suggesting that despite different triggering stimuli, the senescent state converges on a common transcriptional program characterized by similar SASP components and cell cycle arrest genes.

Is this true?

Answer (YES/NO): NO